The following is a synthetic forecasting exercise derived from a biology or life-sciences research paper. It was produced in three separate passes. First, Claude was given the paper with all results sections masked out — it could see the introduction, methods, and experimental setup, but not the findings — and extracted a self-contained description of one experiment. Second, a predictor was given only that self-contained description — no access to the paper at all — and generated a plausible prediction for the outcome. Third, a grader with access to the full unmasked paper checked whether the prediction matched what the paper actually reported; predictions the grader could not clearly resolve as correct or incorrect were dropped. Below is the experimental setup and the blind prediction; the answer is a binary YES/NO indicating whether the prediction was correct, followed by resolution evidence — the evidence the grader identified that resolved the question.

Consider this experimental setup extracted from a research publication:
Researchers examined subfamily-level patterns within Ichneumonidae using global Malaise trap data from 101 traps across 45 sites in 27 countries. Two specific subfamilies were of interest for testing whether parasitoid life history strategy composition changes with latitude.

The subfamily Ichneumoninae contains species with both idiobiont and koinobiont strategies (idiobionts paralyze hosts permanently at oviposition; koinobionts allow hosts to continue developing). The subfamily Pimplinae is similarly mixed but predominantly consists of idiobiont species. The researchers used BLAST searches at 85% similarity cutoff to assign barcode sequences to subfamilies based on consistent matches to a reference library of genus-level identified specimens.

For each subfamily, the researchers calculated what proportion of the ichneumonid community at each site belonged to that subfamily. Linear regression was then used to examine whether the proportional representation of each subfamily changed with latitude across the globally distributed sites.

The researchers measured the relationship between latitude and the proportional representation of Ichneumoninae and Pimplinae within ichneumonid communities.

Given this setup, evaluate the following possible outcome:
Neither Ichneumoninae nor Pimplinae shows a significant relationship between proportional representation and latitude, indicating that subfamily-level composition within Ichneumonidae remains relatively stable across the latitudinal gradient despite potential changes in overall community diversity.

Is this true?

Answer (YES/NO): NO